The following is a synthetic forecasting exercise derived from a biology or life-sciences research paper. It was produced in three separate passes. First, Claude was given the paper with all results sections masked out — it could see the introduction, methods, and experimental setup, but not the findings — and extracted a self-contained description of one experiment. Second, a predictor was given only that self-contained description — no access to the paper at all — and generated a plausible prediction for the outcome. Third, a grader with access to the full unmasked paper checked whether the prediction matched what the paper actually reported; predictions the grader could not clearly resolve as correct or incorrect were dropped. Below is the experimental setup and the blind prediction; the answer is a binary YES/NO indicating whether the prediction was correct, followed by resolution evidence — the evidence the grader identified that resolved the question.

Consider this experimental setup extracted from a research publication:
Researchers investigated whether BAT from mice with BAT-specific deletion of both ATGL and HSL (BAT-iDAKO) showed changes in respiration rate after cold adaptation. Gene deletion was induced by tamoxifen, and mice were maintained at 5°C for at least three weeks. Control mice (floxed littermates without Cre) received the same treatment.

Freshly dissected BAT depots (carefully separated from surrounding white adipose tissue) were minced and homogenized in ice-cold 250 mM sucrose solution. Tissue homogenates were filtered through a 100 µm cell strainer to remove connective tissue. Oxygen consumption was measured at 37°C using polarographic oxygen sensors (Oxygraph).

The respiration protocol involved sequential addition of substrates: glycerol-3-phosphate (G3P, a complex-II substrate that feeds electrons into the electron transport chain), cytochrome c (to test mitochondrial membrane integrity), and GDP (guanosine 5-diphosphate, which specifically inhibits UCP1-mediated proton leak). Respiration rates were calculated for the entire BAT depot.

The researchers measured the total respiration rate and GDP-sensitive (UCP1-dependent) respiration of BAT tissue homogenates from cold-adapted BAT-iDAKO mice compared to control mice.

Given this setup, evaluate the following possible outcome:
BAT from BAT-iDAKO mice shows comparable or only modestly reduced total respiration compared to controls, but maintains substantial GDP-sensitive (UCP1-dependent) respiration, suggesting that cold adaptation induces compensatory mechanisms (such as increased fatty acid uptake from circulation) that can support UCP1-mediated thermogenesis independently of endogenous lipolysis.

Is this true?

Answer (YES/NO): NO